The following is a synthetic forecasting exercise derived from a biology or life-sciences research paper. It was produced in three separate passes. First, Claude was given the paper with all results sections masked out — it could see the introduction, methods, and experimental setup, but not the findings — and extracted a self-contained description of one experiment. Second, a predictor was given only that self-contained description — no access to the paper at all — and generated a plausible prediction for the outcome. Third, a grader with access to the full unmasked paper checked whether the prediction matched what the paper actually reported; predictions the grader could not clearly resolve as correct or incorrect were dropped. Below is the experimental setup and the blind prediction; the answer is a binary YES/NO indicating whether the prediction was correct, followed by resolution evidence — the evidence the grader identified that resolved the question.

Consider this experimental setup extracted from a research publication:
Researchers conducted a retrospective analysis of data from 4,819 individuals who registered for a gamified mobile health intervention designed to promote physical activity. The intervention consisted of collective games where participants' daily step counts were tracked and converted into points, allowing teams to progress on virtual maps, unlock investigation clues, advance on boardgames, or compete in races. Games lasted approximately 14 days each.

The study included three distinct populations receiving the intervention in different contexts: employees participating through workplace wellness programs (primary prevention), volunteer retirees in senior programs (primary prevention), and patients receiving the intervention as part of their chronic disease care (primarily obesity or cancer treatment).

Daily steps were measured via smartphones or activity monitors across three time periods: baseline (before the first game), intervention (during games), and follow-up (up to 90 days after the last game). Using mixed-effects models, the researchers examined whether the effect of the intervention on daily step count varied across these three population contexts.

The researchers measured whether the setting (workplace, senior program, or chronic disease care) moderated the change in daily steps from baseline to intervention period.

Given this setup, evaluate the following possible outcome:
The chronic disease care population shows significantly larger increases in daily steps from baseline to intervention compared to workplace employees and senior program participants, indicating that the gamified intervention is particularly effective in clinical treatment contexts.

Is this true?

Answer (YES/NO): NO